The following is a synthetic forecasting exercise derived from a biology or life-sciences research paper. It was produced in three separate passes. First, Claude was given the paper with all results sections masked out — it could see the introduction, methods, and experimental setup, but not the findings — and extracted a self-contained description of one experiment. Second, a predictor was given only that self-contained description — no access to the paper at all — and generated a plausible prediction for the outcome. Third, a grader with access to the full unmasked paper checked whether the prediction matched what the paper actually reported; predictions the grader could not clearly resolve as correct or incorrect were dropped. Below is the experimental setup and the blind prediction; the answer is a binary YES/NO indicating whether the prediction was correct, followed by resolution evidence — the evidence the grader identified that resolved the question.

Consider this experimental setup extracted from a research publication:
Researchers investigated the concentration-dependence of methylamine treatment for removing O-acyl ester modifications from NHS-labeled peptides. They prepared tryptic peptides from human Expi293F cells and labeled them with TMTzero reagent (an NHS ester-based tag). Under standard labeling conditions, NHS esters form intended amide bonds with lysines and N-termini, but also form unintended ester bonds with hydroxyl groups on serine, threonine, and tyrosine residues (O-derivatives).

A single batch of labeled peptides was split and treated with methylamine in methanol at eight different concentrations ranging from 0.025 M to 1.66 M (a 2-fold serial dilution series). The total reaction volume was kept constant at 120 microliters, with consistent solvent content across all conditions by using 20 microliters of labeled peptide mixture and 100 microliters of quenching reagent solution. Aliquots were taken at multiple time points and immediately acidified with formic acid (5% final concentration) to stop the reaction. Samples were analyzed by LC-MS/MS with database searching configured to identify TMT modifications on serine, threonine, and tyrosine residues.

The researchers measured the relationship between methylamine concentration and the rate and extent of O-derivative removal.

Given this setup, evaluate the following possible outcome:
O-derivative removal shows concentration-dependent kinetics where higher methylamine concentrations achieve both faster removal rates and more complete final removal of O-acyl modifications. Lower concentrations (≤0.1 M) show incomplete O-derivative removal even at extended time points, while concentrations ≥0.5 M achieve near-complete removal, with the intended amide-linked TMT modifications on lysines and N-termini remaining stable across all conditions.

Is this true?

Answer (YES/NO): NO